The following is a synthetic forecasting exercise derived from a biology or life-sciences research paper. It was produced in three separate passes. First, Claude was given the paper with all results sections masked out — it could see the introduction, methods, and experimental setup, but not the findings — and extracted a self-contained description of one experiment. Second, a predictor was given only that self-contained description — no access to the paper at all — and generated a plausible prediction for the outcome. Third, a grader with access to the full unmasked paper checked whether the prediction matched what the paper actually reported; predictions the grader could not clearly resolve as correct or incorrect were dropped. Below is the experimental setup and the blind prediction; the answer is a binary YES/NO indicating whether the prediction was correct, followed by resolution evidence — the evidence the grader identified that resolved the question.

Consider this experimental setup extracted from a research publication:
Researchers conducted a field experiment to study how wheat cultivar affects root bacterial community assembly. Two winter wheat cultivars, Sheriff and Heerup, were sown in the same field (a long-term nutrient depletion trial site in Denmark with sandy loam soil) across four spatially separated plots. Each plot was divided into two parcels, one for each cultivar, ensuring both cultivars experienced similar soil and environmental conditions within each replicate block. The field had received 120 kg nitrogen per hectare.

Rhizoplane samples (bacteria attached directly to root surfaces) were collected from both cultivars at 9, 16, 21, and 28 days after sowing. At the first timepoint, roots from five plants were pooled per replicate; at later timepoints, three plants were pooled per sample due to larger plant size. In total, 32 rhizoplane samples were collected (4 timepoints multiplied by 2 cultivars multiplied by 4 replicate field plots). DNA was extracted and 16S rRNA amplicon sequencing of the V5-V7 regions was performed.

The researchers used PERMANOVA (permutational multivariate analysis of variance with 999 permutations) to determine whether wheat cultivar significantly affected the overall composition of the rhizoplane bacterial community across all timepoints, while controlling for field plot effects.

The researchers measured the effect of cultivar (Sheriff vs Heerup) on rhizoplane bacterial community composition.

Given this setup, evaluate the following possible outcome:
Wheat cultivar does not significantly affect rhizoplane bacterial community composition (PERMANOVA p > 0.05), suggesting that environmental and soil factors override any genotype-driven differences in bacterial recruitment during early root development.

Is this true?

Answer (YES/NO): NO